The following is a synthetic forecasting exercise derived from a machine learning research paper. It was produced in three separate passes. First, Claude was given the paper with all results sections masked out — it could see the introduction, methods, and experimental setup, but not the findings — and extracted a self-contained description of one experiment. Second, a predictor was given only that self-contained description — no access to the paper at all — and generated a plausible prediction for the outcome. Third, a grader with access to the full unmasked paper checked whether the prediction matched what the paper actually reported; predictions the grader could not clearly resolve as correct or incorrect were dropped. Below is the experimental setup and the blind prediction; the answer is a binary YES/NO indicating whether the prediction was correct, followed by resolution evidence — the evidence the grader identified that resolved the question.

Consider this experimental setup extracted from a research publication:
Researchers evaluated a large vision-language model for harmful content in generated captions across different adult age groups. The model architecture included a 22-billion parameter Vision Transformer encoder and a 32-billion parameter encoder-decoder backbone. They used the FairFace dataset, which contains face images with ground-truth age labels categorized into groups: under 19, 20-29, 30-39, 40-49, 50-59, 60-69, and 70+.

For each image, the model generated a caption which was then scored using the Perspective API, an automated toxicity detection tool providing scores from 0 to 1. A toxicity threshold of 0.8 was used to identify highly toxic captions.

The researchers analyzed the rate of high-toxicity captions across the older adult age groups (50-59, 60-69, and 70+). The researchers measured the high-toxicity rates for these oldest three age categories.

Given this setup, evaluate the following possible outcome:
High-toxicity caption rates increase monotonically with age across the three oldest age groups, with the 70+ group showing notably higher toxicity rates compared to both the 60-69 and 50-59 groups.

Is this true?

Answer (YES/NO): NO